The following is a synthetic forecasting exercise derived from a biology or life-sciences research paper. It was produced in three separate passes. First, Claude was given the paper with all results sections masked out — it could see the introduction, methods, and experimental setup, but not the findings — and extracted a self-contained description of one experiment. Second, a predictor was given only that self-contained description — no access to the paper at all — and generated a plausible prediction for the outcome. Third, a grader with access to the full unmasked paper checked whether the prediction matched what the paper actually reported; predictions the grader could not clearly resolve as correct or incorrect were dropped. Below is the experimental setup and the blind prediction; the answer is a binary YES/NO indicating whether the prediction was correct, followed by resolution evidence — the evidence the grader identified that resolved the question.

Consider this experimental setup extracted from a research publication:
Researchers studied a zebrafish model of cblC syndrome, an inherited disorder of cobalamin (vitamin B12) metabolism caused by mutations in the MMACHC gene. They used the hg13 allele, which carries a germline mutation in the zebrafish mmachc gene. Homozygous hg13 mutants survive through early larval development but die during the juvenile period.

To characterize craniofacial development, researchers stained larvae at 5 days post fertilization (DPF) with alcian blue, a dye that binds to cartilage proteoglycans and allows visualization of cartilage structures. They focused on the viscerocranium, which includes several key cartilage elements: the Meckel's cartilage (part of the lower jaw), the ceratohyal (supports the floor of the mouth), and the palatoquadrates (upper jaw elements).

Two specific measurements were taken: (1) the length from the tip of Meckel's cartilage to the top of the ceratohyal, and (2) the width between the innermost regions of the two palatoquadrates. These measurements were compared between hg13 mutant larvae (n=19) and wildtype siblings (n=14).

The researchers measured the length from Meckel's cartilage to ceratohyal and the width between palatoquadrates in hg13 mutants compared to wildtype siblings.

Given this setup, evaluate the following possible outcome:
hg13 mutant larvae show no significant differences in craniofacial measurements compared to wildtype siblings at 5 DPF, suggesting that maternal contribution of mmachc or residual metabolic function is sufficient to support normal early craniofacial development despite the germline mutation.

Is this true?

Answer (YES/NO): NO